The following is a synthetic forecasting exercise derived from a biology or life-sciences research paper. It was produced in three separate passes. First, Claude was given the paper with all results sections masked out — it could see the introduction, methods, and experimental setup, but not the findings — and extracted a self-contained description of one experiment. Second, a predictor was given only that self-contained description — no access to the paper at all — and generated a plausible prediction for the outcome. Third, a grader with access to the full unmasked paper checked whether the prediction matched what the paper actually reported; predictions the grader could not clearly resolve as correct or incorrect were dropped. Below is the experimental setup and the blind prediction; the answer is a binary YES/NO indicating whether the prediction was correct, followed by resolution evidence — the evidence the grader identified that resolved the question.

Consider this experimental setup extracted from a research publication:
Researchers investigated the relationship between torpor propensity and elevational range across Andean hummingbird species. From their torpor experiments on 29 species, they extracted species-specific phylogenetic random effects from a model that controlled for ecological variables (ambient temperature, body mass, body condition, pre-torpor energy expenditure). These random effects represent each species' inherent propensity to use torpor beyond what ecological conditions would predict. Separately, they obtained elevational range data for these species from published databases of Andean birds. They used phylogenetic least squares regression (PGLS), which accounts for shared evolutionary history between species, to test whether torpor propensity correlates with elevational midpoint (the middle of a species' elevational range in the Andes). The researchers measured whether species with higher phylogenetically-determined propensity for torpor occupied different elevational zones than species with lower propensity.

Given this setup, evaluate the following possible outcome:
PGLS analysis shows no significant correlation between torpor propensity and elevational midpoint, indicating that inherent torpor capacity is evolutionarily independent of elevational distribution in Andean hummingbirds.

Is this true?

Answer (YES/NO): NO